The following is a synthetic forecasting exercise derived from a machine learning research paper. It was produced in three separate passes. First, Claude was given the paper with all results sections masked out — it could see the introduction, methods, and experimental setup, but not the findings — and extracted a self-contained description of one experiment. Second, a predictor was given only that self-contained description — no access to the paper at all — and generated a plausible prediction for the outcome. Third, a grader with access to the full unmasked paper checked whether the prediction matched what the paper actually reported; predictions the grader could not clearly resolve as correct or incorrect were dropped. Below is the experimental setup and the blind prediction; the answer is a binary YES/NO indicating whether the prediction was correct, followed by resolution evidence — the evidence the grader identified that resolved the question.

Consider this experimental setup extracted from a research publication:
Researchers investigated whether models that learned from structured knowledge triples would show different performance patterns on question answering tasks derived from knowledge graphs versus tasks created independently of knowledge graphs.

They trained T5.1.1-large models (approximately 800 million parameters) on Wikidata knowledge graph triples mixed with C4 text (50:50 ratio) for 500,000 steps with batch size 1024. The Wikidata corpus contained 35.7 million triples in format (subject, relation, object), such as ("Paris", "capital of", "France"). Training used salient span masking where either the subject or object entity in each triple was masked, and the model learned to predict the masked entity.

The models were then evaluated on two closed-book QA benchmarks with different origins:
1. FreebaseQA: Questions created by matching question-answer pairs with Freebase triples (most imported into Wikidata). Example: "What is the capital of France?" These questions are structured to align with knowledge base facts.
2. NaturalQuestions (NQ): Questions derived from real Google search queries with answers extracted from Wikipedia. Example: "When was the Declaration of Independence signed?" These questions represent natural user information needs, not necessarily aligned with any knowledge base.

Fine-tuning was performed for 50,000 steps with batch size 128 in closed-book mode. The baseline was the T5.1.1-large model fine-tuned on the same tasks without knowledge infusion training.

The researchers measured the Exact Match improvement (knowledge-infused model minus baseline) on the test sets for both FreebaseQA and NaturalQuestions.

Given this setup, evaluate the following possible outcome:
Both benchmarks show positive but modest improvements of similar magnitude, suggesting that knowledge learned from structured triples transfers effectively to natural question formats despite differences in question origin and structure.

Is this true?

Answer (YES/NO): NO